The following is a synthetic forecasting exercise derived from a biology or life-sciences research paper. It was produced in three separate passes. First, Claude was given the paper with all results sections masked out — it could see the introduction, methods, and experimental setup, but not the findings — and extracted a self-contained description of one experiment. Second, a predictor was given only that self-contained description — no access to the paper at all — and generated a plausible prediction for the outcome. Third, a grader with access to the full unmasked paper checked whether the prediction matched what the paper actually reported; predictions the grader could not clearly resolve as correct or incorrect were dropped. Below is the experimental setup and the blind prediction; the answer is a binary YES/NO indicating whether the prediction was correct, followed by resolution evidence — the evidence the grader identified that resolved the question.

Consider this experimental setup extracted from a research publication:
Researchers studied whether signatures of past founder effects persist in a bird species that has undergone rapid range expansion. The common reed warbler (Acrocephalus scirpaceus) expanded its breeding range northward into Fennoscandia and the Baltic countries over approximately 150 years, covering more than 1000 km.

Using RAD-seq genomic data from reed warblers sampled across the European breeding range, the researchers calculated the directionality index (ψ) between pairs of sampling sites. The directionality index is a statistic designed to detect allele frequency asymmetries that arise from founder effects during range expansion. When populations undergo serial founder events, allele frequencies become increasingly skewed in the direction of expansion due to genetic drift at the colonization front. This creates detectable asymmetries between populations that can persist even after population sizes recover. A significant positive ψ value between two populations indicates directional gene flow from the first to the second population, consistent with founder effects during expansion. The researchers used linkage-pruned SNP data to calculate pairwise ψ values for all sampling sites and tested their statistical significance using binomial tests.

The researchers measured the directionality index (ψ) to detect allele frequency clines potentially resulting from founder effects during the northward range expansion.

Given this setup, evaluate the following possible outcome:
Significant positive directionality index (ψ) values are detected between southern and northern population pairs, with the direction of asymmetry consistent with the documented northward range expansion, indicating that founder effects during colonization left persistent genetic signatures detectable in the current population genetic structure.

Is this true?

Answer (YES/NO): NO